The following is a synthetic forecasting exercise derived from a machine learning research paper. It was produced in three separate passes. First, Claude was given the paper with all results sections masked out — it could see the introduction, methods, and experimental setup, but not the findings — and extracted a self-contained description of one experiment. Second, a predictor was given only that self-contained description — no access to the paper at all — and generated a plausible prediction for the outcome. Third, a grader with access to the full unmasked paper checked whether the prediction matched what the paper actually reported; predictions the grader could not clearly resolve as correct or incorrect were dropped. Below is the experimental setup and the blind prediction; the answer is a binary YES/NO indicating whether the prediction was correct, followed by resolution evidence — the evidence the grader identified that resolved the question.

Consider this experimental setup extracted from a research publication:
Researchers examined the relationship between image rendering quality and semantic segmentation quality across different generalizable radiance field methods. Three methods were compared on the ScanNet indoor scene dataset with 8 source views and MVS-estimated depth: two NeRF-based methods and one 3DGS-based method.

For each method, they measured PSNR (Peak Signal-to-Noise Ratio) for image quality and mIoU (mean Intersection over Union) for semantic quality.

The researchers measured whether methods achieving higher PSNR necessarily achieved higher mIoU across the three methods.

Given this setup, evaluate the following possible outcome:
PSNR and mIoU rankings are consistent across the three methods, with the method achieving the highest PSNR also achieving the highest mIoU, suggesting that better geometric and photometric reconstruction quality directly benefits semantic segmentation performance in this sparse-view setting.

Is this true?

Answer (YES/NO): NO